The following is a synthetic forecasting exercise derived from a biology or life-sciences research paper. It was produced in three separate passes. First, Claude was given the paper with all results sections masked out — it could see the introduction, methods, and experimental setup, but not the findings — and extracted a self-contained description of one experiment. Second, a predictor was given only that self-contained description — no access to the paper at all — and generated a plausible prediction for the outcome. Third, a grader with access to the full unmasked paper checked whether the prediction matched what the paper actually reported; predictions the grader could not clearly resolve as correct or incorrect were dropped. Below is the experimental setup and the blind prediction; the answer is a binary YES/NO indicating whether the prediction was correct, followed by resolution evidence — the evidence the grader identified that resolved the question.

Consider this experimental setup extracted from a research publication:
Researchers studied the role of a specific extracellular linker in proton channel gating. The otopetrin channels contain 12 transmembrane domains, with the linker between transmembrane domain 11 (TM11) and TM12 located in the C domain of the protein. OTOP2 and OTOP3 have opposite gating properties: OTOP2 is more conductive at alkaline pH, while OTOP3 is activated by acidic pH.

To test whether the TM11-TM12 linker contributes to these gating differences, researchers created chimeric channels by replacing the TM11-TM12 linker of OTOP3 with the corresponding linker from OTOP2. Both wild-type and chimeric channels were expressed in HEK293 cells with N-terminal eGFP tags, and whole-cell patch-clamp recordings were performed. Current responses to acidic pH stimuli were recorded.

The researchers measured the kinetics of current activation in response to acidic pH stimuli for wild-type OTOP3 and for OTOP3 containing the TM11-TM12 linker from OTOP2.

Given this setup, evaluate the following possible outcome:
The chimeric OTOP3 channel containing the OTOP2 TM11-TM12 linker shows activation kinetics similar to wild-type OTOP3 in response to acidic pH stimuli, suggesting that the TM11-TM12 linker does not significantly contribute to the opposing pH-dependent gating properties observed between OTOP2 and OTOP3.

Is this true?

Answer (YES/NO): NO